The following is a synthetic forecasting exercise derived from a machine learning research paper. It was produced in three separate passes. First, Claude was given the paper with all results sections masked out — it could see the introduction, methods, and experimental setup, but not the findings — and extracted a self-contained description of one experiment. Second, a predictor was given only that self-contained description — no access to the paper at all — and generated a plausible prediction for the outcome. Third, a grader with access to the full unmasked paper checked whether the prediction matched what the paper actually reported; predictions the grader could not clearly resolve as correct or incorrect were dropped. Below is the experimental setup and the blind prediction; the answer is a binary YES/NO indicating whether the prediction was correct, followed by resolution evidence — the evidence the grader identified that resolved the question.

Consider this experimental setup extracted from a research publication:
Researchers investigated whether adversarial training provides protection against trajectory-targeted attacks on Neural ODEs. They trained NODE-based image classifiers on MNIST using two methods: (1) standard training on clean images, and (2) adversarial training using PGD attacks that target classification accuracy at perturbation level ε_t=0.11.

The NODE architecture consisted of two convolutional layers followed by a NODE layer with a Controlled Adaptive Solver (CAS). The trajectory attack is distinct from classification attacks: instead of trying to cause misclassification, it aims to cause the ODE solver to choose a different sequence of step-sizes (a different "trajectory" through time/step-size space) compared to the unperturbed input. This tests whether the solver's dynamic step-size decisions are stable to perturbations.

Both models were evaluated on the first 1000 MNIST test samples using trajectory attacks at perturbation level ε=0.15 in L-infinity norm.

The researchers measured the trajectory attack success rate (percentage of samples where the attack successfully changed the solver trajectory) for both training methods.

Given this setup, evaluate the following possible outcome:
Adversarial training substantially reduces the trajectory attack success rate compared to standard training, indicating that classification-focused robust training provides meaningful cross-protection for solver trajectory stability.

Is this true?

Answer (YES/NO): NO